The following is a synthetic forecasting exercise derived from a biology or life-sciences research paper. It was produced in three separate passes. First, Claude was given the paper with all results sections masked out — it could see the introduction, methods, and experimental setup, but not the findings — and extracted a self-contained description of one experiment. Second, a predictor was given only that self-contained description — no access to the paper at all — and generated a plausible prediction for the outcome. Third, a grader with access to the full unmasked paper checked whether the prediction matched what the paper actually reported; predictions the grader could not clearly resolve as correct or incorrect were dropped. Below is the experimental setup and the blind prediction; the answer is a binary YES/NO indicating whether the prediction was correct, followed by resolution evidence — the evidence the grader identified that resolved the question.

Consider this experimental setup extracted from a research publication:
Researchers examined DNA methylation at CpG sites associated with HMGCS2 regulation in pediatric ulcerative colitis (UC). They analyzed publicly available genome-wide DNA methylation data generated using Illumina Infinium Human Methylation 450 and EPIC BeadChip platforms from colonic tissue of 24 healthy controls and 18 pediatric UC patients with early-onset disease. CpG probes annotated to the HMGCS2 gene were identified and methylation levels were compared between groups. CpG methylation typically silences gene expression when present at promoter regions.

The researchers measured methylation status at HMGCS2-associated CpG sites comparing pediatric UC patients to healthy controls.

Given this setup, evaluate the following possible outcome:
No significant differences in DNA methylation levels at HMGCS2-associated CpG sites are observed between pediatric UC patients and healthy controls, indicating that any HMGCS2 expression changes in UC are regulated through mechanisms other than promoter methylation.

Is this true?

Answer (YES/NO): NO